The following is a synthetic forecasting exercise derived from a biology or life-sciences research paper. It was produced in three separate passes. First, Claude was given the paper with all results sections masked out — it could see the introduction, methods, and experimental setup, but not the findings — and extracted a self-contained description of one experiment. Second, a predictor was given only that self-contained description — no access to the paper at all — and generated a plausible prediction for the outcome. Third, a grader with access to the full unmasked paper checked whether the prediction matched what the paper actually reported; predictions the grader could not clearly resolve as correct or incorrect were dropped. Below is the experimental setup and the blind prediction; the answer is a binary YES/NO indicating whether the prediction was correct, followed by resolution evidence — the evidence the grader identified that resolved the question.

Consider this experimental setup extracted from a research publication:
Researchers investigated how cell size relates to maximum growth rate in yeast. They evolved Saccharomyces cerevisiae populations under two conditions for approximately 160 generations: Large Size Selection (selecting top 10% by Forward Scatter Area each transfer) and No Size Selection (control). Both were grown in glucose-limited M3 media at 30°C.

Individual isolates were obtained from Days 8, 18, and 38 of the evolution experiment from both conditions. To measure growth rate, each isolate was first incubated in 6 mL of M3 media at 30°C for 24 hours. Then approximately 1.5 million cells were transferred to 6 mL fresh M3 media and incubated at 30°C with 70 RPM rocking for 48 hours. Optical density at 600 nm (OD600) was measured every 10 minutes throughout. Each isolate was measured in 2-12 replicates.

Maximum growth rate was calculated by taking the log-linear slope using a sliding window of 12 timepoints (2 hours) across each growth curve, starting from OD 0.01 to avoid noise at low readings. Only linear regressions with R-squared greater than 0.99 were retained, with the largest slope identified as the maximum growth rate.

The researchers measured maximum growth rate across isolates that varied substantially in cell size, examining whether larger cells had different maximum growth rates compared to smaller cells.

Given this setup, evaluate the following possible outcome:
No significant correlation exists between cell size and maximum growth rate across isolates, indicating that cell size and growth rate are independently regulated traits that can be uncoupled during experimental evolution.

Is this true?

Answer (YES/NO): YES